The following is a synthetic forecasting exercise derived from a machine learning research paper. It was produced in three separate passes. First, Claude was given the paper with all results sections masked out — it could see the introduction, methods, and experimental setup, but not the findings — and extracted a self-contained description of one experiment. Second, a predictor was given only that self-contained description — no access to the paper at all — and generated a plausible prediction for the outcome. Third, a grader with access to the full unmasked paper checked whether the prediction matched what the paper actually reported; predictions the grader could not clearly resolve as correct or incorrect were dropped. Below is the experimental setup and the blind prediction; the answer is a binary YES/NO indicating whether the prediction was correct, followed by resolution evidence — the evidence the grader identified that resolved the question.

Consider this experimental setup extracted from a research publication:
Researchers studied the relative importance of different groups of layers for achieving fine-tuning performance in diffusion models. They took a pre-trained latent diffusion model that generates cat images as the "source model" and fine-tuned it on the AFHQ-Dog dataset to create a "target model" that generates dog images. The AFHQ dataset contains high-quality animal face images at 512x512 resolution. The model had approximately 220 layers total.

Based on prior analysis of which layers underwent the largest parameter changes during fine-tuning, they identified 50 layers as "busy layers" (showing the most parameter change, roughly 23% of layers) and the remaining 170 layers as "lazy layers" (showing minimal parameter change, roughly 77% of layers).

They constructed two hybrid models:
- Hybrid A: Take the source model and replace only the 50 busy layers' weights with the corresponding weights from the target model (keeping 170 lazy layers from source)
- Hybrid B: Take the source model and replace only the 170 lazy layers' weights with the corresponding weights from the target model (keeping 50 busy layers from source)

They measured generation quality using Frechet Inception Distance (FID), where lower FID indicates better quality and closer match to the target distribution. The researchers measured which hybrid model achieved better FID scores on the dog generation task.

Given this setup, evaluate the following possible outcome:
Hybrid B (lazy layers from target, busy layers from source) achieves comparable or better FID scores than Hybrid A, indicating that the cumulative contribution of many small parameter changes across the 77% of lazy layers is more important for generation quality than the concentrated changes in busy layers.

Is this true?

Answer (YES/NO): NO